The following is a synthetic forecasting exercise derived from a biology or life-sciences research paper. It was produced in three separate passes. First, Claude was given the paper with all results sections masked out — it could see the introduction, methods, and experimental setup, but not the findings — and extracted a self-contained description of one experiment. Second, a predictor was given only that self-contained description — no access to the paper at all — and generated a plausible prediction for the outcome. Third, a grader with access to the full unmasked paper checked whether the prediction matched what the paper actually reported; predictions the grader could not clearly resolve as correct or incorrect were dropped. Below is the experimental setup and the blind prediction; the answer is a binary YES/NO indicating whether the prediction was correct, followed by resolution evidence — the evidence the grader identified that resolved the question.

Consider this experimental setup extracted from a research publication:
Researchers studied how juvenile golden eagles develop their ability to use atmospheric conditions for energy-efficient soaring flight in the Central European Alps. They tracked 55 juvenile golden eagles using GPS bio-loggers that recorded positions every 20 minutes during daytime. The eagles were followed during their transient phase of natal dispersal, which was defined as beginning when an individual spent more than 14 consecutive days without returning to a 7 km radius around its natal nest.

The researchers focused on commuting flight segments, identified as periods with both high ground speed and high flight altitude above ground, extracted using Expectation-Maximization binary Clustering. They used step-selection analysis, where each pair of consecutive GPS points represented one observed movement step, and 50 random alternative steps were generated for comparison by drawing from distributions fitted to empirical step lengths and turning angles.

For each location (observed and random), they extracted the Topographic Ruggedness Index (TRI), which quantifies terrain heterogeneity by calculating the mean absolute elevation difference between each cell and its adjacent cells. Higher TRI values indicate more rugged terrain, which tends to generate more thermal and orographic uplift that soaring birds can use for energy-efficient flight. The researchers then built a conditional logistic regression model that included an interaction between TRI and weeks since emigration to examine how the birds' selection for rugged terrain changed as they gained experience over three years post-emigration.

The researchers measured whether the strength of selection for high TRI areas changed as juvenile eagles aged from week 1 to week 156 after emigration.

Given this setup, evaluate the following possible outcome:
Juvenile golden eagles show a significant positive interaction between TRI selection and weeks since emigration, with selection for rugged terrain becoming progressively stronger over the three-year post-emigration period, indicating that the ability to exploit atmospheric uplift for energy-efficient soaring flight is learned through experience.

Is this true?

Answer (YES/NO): NO